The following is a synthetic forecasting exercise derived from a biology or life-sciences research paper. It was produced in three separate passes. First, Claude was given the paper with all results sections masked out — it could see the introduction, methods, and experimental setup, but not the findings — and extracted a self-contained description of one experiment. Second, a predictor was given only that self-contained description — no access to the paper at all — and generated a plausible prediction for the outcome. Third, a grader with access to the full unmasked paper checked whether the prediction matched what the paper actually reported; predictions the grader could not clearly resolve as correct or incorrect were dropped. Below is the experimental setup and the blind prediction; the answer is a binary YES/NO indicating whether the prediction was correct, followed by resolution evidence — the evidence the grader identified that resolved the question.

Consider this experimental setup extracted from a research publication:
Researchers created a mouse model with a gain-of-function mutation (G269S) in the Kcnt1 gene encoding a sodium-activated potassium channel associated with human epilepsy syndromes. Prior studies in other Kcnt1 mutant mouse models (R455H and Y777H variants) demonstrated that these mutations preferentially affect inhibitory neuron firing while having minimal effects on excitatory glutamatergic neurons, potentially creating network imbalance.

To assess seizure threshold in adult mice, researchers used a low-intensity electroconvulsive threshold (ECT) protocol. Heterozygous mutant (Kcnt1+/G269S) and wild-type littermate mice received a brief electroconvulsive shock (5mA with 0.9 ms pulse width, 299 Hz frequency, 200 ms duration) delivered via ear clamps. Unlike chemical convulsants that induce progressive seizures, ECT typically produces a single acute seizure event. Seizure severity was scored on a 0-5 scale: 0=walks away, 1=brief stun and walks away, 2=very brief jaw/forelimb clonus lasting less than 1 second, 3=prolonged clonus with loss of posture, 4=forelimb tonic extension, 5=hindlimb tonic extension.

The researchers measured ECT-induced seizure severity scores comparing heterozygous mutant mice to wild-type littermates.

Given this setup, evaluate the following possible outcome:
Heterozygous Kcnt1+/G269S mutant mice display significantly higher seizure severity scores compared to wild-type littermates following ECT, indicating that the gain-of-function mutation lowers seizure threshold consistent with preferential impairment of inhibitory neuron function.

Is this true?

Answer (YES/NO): NO